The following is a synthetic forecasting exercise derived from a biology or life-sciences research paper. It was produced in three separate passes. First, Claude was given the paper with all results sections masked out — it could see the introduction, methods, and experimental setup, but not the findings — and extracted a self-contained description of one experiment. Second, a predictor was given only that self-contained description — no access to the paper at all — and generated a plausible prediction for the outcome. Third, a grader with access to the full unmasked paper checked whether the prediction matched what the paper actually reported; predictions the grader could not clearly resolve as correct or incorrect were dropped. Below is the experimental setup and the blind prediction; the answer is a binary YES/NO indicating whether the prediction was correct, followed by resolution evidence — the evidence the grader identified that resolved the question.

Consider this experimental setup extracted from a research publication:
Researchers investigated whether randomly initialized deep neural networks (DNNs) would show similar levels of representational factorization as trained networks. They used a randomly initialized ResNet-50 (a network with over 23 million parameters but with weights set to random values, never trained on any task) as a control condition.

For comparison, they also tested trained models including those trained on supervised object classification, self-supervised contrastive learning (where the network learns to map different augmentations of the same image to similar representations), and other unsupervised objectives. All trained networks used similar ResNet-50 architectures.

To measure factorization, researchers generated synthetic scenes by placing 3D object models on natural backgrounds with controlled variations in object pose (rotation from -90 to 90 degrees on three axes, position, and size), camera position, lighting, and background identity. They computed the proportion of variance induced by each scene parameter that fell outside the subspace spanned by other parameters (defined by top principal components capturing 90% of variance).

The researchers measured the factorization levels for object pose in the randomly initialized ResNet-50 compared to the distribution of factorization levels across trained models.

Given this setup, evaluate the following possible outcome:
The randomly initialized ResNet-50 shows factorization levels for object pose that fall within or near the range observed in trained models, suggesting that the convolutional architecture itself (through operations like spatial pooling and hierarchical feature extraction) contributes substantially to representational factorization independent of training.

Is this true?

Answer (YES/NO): NO